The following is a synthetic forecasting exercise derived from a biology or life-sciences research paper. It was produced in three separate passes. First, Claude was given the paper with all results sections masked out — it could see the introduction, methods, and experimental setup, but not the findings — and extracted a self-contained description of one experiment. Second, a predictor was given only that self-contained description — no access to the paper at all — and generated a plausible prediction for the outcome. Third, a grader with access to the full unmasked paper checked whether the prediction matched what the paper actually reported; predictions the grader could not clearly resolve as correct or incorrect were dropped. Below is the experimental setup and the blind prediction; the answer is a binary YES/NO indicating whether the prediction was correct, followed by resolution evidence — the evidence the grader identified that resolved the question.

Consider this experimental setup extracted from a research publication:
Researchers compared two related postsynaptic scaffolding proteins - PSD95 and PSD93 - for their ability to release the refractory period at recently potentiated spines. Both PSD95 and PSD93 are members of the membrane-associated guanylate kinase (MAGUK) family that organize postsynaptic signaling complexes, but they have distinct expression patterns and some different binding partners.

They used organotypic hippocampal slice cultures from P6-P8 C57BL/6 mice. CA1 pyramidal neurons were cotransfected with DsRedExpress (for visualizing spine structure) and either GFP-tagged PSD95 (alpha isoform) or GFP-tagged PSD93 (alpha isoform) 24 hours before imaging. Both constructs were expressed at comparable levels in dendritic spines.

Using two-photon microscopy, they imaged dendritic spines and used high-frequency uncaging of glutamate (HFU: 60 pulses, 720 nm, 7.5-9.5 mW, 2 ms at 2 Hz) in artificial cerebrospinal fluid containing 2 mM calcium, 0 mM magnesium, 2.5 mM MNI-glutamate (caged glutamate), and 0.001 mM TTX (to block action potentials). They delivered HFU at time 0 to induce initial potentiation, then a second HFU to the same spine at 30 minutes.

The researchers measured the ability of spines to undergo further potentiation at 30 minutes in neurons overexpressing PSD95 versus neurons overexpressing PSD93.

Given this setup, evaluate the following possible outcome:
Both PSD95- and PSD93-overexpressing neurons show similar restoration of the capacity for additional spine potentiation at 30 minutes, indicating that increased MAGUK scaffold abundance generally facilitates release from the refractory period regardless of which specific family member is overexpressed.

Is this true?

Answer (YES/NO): NO